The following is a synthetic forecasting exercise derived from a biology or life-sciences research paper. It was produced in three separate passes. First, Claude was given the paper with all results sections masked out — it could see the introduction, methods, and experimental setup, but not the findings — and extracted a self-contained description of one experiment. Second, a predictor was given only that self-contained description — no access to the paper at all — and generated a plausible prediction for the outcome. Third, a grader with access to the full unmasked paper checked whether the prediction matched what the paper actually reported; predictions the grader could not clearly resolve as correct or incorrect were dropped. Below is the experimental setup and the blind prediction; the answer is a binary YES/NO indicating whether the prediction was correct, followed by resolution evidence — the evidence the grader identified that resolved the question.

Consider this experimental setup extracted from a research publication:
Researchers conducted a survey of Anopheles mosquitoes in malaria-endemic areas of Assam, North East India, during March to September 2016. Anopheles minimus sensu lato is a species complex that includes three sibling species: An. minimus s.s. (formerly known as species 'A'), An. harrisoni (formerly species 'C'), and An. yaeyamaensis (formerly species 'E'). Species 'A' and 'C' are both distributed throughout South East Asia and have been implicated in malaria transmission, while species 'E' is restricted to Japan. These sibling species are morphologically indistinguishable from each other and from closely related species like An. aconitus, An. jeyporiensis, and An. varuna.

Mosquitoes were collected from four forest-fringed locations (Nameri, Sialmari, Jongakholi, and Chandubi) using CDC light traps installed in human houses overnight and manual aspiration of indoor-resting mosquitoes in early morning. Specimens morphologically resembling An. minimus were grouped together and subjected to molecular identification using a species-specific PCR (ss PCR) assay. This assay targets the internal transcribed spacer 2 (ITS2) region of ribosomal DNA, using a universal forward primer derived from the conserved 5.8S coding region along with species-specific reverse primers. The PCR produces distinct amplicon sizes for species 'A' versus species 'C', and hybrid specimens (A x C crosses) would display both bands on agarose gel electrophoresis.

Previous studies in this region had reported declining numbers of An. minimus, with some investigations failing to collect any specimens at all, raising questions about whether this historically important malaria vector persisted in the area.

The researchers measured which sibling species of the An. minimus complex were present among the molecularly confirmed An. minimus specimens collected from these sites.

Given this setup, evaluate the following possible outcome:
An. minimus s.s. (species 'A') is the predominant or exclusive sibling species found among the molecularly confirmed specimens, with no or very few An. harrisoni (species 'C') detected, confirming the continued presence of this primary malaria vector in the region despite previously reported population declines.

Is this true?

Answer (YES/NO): YES